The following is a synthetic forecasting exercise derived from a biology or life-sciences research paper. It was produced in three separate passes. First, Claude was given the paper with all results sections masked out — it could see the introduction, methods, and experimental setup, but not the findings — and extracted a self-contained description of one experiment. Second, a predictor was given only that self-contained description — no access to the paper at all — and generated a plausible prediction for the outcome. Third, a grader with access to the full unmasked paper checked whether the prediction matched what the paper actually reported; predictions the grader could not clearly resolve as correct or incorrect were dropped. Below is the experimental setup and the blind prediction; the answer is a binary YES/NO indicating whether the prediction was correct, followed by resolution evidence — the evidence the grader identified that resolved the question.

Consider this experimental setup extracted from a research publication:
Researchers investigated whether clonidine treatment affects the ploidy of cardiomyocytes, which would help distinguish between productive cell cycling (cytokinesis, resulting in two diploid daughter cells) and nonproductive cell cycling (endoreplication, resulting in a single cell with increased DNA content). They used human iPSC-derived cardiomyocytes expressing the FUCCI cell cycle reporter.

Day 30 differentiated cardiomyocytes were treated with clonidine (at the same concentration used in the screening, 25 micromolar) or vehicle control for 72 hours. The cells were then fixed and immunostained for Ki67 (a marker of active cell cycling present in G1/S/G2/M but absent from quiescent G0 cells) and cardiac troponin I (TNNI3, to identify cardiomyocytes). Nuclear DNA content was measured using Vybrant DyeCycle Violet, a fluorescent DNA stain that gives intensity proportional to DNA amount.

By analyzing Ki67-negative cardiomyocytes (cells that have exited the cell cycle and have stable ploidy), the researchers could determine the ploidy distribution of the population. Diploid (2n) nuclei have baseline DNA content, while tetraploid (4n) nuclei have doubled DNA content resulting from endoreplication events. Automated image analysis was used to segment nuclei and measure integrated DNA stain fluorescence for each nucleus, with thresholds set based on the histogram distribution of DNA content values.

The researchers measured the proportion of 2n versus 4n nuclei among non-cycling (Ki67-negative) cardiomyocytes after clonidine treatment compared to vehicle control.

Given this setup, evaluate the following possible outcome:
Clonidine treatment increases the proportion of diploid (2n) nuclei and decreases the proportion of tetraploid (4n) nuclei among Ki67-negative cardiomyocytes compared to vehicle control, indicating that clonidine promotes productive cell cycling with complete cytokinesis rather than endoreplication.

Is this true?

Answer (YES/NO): NO